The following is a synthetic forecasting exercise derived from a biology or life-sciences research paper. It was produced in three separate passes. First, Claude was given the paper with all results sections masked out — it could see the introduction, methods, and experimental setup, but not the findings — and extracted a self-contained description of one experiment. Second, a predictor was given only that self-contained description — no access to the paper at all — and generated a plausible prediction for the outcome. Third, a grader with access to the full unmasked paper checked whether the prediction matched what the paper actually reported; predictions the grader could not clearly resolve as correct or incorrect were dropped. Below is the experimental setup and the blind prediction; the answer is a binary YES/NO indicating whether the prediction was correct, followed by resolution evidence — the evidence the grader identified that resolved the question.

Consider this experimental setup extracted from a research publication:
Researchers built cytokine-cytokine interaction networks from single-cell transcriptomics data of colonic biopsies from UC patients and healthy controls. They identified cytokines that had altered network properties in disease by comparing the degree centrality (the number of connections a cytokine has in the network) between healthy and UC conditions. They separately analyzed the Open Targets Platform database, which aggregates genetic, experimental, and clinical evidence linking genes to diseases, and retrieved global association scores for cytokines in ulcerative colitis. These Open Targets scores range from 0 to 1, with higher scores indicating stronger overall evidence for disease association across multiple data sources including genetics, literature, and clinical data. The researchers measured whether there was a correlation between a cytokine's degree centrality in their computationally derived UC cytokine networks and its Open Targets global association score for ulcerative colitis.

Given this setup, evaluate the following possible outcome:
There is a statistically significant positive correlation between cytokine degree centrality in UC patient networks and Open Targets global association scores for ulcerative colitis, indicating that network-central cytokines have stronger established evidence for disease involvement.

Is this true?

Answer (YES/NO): YES